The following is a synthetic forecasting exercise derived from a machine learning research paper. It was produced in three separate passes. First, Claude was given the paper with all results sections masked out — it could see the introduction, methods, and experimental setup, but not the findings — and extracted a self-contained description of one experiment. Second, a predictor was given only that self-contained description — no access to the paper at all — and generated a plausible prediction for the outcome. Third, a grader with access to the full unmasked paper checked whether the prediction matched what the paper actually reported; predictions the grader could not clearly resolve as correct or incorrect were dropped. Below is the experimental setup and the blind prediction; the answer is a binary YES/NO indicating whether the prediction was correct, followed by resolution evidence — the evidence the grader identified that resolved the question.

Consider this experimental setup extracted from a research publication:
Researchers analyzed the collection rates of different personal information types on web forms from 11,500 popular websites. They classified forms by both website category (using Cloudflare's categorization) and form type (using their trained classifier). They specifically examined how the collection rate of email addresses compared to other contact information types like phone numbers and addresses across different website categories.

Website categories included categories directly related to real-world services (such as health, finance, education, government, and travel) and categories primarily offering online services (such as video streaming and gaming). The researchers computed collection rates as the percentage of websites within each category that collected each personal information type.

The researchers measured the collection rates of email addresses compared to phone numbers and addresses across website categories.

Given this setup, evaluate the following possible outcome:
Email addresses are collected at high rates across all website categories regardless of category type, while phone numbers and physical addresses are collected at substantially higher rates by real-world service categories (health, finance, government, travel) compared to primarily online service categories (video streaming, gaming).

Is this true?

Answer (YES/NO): YES